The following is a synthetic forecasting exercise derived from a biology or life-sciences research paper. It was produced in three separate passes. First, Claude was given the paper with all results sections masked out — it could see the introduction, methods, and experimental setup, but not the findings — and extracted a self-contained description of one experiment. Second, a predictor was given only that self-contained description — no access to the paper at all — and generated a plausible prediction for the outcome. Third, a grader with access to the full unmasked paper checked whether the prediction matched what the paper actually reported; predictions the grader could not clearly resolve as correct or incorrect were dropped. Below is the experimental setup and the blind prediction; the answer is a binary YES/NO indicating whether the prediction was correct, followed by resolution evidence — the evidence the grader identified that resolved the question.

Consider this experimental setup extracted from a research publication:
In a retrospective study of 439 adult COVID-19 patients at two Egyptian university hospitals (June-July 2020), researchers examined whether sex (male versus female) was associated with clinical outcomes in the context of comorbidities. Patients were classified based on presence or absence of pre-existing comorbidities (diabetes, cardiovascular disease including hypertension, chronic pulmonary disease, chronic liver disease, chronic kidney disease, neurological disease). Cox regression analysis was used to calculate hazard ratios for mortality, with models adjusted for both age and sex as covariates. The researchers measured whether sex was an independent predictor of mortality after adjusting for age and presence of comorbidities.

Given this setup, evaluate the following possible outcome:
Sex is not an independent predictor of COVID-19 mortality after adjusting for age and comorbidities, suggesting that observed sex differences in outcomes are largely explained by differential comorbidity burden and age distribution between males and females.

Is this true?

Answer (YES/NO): NO